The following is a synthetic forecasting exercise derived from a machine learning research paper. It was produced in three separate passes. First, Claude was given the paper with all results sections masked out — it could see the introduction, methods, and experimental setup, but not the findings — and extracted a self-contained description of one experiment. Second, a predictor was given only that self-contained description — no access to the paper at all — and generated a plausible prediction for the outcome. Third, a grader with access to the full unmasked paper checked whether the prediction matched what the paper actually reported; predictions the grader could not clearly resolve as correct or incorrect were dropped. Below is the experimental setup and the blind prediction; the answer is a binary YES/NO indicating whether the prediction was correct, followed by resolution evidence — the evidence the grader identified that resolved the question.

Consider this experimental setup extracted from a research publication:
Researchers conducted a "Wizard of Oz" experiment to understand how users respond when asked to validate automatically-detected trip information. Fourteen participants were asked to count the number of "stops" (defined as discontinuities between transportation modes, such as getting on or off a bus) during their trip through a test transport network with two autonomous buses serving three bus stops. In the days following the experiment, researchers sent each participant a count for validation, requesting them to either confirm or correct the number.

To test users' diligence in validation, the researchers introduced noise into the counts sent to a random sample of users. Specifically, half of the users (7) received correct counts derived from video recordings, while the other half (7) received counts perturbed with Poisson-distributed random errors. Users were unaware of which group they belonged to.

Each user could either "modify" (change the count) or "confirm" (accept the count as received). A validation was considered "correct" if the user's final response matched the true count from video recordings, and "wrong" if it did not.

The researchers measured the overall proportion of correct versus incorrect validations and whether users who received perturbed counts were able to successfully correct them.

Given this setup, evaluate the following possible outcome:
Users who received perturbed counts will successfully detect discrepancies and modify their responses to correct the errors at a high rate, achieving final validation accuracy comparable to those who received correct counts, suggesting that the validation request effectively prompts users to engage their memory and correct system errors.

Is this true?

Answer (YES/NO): NO